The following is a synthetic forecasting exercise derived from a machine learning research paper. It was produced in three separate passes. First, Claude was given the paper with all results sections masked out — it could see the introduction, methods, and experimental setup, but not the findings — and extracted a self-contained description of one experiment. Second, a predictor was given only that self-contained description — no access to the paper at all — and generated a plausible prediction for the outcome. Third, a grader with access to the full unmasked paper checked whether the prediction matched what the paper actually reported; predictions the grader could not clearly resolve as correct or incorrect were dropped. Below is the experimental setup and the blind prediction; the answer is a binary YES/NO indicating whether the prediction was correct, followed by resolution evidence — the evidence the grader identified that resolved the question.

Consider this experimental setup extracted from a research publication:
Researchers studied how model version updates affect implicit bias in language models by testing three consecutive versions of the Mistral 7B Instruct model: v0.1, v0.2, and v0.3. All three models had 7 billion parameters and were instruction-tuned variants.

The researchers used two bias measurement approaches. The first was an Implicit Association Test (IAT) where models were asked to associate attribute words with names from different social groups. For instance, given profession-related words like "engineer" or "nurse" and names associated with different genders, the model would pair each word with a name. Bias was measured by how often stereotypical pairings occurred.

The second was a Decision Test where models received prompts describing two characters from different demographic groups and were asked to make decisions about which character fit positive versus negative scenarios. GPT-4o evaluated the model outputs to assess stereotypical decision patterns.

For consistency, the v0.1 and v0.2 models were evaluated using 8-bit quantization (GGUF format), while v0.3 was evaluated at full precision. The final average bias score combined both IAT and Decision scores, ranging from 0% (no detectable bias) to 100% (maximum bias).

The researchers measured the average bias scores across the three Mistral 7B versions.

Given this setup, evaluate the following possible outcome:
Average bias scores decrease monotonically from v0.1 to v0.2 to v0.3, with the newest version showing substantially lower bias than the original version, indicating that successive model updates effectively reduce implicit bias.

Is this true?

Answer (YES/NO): NO